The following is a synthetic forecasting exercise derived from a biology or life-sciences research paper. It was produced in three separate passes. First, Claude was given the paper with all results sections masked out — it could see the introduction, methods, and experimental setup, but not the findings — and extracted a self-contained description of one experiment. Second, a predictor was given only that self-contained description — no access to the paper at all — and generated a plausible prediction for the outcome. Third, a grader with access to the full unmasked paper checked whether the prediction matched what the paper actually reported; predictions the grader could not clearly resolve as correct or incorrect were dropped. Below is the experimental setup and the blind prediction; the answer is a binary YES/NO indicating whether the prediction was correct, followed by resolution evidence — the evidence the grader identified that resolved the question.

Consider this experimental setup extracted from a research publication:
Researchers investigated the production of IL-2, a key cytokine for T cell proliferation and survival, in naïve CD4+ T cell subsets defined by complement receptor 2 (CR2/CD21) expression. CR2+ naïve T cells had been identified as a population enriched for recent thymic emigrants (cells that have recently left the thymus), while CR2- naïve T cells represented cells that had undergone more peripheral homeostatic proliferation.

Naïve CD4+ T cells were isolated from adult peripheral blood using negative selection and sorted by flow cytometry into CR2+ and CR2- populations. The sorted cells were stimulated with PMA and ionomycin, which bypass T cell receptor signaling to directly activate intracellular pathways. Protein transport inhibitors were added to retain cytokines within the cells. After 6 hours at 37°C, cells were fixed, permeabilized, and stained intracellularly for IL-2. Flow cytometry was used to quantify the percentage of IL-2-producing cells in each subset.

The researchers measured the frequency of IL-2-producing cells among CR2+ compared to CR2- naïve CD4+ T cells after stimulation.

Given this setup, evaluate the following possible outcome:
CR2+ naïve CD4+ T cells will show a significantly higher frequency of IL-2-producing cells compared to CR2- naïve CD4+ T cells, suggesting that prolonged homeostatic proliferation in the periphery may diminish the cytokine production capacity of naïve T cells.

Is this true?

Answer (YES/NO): NO